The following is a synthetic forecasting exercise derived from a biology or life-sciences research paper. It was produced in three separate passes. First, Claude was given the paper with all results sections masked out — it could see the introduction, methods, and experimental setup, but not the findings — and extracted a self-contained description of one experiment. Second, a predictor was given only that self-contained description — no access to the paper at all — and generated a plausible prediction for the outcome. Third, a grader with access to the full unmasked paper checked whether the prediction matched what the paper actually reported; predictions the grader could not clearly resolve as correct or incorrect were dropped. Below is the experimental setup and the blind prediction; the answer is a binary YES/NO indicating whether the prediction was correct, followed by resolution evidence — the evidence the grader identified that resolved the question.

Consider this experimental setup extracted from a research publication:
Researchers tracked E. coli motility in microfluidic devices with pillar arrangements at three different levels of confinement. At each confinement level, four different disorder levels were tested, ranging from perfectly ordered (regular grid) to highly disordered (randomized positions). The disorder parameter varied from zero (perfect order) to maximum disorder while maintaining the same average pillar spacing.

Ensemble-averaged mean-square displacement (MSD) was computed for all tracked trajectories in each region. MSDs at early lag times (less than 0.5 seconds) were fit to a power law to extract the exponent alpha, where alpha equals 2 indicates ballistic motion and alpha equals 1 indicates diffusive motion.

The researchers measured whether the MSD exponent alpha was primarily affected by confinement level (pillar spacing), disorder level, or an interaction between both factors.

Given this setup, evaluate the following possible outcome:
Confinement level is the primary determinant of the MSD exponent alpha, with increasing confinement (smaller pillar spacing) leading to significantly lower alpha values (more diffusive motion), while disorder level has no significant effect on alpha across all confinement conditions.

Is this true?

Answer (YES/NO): NO